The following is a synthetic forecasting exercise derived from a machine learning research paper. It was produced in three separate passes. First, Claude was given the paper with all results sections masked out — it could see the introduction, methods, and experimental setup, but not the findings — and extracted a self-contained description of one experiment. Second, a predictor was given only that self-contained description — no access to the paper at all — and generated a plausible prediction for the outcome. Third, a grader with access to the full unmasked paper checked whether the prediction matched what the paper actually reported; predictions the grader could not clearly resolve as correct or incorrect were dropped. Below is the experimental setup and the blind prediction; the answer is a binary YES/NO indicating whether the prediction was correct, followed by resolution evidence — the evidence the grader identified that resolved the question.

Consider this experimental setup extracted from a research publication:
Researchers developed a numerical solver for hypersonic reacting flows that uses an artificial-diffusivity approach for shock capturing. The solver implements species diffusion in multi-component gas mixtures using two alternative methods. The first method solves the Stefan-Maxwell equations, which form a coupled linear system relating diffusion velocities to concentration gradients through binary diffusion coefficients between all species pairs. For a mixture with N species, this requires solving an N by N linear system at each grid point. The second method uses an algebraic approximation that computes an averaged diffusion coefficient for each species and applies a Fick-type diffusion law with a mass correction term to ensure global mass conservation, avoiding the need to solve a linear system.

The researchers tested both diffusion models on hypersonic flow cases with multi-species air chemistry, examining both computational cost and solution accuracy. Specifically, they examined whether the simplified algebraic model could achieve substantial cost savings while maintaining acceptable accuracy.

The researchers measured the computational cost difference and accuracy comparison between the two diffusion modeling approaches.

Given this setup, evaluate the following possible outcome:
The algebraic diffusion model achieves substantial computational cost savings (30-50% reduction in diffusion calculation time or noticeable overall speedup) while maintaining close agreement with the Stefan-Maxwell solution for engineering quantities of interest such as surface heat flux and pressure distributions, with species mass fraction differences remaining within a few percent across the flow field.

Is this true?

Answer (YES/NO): YES